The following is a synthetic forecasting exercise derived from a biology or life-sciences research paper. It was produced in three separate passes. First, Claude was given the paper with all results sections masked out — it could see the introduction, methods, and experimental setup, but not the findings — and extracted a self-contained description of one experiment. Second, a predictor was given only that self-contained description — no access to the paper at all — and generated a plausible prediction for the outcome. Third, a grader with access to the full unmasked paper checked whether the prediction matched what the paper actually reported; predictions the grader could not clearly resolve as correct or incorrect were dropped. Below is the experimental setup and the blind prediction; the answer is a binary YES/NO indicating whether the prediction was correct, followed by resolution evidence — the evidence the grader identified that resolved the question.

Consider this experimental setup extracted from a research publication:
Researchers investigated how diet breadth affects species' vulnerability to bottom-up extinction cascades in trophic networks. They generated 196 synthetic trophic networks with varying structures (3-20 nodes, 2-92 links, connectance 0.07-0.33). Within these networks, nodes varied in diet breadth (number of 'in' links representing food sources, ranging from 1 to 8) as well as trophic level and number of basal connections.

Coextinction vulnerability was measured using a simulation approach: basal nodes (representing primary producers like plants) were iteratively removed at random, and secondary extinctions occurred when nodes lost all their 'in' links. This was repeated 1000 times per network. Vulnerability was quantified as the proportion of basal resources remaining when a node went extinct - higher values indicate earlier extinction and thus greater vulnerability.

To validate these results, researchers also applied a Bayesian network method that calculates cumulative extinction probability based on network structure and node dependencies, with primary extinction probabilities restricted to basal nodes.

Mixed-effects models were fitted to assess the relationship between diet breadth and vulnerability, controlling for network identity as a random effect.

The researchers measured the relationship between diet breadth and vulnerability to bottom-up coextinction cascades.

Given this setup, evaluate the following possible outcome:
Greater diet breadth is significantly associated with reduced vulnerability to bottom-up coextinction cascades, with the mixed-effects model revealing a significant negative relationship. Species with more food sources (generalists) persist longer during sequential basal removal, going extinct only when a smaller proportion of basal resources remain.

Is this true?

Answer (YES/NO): YES